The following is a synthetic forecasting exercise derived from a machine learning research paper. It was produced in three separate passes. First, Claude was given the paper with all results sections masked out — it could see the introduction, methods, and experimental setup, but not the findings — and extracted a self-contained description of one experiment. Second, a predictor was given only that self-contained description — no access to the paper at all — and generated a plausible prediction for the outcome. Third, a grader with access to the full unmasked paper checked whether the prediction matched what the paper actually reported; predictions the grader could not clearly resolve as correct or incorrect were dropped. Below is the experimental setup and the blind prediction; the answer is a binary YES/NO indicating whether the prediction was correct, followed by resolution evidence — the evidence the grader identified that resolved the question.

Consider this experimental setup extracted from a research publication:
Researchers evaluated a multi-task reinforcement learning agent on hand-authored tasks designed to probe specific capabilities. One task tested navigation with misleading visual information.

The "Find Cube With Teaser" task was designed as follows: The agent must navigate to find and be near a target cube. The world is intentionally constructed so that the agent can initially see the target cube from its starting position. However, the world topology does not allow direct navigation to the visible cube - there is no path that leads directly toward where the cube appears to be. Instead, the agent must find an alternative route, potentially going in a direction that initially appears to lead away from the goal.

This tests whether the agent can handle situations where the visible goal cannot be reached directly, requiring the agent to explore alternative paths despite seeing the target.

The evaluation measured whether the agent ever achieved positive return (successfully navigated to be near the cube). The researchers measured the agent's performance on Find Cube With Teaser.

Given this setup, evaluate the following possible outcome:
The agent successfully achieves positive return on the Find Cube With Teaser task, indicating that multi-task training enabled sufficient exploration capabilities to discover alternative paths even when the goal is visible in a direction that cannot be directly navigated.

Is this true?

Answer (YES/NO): NO